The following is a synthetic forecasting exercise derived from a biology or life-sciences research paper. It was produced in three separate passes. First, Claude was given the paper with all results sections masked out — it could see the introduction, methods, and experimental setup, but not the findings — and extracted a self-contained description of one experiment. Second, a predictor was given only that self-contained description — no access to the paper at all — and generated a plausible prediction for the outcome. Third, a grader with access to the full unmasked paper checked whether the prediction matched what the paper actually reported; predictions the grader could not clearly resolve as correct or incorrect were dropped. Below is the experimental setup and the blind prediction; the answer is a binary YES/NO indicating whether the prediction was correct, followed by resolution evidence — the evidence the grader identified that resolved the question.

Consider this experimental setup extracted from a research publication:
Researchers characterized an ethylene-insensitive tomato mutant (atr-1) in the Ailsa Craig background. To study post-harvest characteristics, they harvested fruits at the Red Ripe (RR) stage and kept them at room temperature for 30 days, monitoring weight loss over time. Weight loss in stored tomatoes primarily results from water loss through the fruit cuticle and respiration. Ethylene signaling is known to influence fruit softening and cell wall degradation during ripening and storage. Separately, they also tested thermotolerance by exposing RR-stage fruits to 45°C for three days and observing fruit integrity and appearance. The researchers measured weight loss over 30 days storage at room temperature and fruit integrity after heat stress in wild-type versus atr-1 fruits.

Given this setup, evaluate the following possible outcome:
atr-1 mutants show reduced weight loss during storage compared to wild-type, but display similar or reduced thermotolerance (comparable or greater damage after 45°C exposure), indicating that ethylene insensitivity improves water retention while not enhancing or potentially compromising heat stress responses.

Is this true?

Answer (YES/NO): NO